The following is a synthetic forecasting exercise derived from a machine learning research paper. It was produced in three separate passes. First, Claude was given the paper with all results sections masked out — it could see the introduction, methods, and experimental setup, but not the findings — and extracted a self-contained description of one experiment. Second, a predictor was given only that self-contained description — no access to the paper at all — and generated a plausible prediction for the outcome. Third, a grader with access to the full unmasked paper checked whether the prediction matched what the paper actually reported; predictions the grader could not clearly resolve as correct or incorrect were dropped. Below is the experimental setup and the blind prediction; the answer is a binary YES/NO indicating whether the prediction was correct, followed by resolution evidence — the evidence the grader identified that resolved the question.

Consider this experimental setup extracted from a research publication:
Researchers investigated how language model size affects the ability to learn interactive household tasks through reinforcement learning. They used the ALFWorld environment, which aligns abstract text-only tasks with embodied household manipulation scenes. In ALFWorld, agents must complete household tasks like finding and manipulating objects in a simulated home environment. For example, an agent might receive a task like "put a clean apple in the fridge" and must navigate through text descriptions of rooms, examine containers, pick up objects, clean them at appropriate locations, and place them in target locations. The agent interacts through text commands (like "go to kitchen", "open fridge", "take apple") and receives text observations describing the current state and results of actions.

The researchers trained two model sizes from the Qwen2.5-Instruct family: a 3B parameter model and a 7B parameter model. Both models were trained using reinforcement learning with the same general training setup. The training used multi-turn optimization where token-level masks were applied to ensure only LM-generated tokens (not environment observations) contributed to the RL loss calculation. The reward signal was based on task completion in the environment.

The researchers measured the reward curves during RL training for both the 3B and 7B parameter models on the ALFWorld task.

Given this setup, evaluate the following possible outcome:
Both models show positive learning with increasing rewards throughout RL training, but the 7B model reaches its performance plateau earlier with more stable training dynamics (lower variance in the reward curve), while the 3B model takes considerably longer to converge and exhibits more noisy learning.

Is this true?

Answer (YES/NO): NO